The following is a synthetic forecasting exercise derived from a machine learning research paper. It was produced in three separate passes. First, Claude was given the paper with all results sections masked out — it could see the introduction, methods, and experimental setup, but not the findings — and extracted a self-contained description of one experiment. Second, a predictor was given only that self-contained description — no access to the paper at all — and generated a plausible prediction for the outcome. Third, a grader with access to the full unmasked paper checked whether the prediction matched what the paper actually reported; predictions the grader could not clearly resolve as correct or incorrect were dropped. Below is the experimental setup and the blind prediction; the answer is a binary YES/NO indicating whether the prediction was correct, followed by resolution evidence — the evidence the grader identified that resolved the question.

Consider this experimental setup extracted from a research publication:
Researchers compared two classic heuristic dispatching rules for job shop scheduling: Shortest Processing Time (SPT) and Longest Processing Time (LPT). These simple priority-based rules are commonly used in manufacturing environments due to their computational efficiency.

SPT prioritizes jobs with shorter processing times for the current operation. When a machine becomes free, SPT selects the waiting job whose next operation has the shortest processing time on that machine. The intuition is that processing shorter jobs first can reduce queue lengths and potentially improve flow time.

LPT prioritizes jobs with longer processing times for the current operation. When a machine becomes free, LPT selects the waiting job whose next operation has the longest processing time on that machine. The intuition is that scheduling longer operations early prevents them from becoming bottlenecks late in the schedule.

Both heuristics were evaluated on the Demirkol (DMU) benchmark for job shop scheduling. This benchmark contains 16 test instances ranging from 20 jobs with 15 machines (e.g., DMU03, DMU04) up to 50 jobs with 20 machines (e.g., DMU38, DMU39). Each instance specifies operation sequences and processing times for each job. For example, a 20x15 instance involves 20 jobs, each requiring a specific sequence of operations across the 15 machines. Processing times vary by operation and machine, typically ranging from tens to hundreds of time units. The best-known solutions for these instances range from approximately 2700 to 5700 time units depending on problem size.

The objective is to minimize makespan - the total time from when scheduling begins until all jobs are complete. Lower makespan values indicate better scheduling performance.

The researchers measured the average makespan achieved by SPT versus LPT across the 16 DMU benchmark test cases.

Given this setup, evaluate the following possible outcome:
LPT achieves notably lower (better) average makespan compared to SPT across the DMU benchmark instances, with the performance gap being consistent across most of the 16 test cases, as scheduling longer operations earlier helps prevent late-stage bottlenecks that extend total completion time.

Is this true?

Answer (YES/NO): NO